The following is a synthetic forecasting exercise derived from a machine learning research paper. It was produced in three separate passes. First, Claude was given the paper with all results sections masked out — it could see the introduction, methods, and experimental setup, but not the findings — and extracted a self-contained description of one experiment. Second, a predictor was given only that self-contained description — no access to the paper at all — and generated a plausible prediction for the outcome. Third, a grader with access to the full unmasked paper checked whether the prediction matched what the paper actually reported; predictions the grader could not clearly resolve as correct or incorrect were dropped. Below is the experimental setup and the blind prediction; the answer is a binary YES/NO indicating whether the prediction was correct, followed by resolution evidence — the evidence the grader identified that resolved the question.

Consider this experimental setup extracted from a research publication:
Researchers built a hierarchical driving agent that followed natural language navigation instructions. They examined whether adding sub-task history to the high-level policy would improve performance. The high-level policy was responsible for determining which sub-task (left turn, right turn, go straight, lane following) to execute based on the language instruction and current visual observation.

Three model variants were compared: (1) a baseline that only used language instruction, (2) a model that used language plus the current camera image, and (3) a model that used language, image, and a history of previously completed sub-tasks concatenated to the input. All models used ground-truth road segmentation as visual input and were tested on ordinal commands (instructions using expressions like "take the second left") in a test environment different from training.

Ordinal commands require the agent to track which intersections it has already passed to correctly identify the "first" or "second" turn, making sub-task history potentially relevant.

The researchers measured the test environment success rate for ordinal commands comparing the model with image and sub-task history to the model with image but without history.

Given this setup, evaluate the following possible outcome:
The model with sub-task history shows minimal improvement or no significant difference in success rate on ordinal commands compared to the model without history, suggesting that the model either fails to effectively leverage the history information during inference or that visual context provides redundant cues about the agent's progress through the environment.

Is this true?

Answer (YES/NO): NO